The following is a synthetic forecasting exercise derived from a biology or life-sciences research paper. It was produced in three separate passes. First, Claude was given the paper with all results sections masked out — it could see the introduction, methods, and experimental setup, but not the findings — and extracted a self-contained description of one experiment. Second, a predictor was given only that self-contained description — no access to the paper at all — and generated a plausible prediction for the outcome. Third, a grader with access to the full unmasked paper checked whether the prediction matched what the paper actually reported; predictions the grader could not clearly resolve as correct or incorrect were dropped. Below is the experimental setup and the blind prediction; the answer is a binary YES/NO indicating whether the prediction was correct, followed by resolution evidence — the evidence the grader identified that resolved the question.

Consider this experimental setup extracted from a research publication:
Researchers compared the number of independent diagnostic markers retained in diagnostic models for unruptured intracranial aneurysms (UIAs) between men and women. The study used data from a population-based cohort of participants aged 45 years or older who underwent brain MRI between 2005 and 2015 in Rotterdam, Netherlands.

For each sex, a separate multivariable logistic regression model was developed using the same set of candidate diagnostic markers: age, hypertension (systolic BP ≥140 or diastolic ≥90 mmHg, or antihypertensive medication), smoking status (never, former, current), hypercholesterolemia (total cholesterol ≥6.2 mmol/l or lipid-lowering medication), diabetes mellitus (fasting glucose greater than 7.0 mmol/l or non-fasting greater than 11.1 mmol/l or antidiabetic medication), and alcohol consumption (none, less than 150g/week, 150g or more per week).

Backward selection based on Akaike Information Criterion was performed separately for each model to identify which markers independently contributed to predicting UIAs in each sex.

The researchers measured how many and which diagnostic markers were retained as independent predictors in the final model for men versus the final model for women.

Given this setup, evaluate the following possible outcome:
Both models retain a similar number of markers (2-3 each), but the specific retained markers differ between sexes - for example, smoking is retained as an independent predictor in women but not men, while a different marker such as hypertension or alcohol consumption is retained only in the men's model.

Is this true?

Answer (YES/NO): NO